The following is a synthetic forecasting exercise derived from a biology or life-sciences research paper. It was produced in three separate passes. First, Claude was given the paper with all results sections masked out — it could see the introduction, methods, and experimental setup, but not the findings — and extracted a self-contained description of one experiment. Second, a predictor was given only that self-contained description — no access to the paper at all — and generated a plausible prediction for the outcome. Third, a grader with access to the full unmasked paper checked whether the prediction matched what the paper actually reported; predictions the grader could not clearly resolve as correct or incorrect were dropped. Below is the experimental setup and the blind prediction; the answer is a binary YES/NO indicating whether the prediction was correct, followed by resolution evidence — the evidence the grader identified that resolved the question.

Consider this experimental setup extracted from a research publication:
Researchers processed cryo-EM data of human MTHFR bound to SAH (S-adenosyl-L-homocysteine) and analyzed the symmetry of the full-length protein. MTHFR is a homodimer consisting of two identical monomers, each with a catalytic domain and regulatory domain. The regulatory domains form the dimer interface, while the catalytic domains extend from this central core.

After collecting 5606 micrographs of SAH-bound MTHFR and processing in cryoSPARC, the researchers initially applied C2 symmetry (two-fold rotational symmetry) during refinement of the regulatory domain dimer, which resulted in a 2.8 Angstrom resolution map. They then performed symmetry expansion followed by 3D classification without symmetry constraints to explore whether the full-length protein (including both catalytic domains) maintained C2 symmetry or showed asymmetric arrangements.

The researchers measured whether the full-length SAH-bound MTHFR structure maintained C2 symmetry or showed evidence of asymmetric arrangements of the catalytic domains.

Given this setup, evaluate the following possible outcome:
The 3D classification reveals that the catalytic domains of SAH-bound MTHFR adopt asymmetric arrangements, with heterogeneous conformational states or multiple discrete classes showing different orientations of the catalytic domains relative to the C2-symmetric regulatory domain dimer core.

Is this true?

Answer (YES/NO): YES